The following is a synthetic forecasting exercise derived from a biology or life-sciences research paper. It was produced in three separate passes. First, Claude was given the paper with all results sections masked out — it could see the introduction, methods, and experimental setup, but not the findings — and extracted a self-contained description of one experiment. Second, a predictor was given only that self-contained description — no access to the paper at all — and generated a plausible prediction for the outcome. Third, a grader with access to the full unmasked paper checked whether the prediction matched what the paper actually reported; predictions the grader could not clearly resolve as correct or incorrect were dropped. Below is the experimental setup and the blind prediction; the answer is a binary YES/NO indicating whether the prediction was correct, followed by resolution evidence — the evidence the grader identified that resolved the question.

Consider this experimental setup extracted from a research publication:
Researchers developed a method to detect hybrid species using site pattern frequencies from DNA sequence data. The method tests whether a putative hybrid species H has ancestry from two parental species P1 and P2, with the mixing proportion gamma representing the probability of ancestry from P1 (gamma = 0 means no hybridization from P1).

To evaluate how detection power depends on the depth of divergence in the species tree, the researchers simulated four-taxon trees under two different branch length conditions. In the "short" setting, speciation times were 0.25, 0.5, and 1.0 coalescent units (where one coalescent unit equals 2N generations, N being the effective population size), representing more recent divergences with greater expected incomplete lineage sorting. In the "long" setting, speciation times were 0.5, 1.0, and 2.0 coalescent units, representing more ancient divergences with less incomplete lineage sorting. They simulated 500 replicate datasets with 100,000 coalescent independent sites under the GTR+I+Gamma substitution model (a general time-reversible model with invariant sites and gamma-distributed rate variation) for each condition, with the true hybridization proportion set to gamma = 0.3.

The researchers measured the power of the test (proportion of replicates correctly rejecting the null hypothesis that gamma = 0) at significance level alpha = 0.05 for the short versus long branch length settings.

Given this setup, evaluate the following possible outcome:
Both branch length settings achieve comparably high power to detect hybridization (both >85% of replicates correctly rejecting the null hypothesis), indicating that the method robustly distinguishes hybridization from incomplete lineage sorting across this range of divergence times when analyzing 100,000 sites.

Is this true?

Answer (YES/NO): NO